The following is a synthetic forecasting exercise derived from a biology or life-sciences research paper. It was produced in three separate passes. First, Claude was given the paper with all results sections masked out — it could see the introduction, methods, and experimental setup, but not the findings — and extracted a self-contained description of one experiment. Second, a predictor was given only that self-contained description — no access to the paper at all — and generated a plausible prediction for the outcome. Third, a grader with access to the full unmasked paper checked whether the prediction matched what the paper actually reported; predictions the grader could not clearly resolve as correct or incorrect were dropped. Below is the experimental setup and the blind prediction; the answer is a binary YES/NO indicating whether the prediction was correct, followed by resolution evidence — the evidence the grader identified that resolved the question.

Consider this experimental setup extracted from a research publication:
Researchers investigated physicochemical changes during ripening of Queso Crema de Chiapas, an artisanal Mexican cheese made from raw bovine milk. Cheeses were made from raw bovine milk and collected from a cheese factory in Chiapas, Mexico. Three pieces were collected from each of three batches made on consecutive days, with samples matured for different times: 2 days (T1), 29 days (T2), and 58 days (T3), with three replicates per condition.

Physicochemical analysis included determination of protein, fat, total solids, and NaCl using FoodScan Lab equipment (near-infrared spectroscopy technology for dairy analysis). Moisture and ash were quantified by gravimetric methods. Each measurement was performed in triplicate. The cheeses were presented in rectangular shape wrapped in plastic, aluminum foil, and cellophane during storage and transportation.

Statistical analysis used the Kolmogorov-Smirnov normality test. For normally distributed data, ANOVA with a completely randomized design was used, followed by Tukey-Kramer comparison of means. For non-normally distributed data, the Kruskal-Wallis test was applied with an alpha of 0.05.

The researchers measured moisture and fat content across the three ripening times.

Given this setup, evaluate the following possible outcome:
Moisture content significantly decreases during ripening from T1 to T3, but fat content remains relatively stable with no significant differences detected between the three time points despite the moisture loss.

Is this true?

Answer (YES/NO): NO